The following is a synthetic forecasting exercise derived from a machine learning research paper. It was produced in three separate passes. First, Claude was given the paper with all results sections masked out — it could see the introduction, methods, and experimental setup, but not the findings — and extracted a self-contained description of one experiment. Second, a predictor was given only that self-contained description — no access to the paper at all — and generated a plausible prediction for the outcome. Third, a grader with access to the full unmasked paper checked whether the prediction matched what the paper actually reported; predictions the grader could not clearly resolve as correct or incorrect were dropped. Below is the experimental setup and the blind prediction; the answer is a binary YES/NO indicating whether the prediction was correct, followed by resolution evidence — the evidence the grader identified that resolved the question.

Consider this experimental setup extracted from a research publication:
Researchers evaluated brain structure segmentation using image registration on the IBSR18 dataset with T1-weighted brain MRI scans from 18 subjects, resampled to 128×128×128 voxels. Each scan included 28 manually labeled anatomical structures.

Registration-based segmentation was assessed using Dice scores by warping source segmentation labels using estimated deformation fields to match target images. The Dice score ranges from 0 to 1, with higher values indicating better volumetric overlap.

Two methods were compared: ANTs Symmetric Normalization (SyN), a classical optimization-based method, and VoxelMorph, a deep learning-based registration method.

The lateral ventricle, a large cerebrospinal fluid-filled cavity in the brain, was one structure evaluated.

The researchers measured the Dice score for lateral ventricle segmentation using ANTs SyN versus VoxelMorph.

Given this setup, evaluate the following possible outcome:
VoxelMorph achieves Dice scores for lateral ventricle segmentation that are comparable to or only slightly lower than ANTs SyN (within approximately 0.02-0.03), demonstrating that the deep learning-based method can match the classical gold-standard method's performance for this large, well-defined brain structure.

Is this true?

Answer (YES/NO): NO